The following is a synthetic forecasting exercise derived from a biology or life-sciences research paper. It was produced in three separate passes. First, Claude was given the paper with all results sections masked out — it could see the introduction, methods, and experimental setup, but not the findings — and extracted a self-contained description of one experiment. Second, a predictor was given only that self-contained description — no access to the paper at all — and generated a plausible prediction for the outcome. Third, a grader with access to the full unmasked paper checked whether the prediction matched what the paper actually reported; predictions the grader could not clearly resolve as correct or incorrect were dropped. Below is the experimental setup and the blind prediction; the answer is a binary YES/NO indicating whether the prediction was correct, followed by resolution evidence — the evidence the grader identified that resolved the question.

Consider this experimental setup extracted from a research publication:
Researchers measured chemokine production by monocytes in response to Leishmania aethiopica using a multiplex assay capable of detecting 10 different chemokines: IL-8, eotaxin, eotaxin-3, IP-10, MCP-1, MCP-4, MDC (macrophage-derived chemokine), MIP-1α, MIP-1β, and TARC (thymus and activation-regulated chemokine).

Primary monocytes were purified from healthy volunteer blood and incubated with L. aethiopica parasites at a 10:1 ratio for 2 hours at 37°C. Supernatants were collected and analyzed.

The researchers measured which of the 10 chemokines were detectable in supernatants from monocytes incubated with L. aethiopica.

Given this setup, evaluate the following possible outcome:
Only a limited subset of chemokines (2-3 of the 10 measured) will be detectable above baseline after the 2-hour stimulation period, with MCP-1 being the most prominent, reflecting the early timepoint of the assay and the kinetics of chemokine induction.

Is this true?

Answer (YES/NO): NO